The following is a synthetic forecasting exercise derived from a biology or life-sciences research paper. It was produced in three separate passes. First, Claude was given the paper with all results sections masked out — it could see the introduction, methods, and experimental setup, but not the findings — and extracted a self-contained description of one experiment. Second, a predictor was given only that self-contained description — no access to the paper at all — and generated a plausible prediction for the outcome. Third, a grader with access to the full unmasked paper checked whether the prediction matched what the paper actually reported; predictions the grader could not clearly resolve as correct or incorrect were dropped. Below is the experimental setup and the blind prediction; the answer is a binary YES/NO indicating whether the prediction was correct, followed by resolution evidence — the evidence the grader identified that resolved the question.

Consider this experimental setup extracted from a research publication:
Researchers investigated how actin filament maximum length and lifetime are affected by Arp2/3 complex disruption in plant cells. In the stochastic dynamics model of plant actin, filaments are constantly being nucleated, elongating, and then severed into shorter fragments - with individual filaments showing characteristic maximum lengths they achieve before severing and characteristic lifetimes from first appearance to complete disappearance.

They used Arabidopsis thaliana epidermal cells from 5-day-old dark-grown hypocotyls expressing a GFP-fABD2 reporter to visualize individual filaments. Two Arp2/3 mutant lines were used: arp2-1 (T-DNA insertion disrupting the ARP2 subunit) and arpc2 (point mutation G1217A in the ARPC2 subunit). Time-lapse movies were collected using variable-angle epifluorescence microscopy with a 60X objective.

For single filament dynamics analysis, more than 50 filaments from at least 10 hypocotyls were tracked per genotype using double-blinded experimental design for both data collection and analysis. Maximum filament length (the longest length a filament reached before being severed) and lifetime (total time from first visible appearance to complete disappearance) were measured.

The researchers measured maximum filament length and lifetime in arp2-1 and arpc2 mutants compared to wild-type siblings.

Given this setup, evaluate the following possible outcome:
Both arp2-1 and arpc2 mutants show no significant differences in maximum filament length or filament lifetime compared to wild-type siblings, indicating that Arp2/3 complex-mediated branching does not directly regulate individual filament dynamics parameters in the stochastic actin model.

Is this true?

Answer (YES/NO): NO